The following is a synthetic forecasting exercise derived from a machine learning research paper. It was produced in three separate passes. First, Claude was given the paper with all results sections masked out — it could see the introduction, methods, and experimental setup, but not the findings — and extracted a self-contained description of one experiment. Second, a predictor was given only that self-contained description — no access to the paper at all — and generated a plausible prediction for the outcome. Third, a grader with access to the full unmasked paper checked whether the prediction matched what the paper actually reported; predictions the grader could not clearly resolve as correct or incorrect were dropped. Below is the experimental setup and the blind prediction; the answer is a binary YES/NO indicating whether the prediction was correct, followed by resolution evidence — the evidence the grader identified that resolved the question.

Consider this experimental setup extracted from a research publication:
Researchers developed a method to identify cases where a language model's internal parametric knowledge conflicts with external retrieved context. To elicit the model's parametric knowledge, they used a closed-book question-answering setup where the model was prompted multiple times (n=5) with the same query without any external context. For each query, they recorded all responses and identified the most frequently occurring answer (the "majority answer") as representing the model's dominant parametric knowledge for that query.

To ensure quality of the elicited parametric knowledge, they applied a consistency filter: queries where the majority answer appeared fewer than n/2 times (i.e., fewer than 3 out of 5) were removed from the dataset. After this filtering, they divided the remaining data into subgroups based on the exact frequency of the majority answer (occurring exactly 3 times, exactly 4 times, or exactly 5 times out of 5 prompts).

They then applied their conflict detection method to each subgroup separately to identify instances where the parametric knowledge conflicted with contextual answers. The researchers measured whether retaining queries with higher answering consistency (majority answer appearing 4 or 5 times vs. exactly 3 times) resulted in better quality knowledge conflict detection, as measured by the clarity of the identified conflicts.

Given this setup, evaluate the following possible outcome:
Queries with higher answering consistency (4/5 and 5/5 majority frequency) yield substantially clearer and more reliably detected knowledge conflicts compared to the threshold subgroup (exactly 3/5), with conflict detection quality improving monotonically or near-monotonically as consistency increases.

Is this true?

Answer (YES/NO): YES